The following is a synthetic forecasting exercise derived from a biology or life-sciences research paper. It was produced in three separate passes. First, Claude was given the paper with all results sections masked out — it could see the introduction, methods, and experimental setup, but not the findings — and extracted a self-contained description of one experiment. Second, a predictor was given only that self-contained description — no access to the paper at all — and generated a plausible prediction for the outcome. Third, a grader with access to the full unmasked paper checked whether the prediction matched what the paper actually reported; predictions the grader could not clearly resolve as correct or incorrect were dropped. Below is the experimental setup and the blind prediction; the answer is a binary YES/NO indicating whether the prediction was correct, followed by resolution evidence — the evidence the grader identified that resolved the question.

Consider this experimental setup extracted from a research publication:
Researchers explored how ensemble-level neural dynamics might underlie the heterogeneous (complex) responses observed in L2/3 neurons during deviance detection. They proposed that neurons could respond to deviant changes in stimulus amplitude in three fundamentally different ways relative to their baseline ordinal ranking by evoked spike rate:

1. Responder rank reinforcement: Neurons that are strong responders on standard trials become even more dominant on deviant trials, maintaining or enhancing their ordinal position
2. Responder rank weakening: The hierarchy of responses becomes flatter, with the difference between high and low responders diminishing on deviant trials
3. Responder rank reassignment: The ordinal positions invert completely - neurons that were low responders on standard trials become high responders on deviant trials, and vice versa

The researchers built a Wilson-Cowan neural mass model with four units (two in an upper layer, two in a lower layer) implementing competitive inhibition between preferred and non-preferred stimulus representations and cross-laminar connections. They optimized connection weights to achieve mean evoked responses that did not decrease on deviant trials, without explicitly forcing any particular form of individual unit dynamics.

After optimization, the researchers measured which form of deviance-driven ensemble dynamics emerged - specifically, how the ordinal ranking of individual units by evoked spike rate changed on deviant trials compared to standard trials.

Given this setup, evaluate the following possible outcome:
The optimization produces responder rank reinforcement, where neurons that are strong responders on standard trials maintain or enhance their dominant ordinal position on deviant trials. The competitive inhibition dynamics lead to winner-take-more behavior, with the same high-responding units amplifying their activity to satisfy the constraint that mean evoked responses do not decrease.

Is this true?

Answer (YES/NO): YES